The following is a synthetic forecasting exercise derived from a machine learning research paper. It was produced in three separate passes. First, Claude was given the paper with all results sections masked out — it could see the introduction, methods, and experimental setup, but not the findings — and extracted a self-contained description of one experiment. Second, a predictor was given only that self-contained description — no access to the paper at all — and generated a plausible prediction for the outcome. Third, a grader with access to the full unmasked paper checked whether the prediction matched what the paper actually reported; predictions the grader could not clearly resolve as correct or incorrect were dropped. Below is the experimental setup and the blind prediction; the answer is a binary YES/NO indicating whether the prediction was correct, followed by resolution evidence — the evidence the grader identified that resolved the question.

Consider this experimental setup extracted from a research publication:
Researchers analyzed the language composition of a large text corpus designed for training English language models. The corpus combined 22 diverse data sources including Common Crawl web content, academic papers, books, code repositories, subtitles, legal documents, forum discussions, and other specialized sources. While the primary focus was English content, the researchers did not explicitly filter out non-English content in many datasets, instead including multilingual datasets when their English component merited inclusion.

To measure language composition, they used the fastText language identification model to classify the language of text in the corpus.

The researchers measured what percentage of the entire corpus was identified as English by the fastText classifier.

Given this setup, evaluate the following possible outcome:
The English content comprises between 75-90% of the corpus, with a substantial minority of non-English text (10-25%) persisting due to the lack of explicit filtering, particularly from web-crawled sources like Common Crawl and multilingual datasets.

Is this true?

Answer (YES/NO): NO